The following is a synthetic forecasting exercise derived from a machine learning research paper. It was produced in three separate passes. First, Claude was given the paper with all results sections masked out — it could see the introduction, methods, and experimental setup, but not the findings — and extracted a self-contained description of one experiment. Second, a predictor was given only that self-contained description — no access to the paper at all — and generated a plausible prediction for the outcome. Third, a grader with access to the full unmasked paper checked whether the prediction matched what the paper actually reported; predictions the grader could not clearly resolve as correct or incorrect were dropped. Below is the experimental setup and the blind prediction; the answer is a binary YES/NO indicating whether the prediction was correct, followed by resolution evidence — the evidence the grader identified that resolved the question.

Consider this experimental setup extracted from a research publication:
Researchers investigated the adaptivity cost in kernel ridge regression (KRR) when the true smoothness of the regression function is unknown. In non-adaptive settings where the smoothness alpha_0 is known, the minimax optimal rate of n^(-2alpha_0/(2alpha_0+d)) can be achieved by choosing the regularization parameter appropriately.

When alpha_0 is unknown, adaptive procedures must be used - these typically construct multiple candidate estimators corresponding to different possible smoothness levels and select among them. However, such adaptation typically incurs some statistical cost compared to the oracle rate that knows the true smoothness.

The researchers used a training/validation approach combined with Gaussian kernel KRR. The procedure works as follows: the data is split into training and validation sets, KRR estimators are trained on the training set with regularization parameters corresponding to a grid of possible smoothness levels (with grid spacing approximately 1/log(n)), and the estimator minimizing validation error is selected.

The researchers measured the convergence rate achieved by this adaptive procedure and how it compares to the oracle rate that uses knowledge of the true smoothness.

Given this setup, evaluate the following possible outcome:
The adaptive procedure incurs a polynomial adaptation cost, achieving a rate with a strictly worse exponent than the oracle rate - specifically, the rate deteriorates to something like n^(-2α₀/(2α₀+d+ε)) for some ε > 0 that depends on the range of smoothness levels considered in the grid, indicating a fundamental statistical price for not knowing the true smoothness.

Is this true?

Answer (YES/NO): NO